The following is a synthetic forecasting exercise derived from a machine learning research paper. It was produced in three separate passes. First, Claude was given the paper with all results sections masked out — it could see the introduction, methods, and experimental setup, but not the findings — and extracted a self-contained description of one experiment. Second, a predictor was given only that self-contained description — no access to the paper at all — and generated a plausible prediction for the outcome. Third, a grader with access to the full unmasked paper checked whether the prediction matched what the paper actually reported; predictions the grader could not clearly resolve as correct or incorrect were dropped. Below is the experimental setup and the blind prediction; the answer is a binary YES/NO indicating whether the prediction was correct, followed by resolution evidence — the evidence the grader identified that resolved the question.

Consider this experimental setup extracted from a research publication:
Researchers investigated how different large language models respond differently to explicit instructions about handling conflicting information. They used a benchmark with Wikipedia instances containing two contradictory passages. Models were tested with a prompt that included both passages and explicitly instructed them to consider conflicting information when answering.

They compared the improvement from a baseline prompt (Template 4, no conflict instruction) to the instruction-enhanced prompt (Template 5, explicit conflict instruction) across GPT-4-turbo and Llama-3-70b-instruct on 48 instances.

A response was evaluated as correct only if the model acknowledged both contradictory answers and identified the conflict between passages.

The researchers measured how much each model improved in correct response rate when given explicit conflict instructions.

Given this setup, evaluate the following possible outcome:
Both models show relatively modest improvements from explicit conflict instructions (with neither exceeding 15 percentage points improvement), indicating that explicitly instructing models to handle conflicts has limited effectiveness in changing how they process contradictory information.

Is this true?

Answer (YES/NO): NO